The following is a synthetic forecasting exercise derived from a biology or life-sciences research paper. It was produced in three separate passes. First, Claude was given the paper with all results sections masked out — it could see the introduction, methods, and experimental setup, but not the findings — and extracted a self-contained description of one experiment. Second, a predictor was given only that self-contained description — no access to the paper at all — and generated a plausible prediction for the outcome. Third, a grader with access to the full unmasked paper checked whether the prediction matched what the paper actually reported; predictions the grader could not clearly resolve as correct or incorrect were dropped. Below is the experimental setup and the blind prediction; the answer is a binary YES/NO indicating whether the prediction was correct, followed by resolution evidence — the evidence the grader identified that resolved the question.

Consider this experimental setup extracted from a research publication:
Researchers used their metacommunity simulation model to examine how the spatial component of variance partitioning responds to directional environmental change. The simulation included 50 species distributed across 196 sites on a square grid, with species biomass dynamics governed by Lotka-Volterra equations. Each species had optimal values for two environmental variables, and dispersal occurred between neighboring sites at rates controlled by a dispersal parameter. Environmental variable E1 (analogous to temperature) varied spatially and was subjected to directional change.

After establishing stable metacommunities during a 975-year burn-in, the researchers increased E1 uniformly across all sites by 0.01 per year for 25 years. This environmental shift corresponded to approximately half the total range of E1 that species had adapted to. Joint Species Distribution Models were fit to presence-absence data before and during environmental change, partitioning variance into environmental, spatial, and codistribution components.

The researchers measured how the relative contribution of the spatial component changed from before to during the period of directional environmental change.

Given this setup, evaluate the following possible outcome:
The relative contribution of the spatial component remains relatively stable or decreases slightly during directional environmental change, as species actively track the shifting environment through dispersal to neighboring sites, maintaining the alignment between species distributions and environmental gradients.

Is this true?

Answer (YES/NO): NO